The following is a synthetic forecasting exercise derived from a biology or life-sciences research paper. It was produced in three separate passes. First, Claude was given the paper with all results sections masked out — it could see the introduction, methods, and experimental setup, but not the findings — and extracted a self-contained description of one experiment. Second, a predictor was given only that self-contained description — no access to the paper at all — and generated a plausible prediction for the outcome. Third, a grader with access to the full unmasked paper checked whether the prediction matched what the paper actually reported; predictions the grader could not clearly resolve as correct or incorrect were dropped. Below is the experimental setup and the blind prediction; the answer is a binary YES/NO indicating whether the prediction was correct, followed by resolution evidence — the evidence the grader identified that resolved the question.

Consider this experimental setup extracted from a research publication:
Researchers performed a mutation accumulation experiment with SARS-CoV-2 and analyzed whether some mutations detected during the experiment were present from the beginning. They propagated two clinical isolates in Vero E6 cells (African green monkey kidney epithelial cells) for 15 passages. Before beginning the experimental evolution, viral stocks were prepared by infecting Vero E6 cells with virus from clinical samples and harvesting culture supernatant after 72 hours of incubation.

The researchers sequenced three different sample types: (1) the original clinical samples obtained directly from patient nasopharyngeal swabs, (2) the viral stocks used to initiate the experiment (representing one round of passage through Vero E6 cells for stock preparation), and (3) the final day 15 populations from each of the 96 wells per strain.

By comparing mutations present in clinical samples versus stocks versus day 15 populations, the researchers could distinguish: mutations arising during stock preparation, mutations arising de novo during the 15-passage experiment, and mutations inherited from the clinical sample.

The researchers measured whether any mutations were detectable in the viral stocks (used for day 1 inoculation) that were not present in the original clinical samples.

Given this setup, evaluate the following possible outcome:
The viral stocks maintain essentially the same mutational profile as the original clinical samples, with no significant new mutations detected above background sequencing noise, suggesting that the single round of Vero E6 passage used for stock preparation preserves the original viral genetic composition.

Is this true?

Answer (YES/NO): NO